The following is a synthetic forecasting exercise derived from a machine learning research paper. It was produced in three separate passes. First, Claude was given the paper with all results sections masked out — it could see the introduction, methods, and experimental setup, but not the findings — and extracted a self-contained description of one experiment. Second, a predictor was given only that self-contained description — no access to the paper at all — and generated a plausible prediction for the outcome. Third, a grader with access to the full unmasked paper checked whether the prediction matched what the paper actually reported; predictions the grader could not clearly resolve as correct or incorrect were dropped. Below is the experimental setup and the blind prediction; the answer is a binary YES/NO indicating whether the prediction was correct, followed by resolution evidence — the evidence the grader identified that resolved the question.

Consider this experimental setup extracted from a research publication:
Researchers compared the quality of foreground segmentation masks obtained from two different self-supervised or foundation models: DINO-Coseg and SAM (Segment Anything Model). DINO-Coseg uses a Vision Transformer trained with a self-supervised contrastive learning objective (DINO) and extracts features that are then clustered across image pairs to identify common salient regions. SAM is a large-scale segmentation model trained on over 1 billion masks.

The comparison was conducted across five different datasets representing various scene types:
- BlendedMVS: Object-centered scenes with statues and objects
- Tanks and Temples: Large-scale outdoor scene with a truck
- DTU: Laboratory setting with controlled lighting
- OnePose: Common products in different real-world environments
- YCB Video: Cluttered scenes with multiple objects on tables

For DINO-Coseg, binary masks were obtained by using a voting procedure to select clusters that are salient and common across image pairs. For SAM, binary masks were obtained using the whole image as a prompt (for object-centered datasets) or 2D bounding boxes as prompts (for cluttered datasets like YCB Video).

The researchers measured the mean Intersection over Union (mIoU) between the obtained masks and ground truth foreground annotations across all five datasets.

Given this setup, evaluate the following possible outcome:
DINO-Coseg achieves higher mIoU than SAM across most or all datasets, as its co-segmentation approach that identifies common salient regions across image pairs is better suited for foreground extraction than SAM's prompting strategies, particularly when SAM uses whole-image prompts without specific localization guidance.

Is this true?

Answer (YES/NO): NO